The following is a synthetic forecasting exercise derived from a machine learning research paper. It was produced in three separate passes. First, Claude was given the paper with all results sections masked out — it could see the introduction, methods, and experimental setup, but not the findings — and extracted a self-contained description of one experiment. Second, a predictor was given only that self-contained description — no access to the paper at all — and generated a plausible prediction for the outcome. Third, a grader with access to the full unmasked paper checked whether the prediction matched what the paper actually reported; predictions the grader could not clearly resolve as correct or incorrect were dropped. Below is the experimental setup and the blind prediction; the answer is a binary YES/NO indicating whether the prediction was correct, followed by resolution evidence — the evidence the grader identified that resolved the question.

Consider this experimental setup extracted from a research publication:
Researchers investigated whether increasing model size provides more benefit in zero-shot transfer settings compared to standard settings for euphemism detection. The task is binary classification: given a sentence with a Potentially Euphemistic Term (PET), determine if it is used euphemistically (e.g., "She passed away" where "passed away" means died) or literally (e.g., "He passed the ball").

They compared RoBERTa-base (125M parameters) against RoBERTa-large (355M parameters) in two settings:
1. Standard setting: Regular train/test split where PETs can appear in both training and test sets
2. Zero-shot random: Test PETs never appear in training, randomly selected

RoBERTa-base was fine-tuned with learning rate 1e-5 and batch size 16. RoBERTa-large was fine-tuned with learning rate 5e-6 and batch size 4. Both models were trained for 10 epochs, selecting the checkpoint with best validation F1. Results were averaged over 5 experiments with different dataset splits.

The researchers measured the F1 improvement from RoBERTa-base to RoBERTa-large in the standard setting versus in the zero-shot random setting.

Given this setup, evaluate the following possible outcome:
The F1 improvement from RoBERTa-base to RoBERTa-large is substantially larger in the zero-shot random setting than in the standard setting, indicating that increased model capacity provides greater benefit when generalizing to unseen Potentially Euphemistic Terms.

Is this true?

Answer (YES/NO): YES